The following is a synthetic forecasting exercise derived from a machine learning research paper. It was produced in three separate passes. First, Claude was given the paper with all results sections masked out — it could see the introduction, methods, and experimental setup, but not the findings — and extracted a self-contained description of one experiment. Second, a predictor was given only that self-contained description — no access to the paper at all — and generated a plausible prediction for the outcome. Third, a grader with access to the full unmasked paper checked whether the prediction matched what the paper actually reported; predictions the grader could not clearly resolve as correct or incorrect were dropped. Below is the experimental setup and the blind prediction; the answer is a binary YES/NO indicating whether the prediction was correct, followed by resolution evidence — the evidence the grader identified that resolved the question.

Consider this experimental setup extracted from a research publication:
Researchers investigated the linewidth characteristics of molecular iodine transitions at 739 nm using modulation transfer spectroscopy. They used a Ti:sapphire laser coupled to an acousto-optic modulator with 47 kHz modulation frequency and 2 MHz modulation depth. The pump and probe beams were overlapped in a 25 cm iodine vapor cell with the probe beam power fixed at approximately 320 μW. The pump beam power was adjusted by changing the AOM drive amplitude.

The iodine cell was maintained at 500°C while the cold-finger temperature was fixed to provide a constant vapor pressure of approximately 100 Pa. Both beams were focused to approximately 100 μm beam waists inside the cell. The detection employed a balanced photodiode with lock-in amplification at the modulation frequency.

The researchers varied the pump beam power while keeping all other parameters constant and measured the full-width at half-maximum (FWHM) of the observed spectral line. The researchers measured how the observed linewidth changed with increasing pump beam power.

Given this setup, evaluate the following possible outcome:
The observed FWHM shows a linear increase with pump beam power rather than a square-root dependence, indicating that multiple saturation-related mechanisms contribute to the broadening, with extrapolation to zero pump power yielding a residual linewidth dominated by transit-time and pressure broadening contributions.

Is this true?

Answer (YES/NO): NO